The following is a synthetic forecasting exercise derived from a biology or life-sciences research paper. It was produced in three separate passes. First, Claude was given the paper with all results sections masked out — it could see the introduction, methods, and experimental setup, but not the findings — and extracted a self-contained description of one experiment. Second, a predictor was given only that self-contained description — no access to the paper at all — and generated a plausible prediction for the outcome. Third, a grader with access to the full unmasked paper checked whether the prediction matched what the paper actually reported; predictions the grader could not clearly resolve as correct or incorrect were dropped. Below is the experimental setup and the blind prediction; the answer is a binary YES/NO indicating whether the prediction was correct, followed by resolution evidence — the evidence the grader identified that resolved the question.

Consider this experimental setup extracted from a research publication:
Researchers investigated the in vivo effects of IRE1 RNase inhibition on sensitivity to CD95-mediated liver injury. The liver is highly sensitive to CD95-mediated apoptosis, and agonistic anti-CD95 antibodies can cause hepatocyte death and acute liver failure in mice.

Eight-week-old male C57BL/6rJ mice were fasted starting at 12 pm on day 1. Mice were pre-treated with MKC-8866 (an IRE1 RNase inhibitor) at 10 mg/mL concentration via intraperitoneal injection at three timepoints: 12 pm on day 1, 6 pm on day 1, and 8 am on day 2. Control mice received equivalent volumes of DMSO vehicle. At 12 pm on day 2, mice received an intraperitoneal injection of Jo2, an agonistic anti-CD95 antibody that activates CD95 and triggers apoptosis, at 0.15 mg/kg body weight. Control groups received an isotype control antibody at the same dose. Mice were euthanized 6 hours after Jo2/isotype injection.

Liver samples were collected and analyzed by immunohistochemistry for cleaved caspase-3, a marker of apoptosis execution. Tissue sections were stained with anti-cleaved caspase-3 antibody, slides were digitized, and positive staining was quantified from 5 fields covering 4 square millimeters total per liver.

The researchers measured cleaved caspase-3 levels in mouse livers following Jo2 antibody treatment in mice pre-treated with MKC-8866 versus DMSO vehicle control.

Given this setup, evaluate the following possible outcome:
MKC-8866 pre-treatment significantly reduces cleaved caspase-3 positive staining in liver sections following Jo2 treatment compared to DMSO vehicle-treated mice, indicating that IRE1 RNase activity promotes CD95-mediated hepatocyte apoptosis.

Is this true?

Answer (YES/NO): YES